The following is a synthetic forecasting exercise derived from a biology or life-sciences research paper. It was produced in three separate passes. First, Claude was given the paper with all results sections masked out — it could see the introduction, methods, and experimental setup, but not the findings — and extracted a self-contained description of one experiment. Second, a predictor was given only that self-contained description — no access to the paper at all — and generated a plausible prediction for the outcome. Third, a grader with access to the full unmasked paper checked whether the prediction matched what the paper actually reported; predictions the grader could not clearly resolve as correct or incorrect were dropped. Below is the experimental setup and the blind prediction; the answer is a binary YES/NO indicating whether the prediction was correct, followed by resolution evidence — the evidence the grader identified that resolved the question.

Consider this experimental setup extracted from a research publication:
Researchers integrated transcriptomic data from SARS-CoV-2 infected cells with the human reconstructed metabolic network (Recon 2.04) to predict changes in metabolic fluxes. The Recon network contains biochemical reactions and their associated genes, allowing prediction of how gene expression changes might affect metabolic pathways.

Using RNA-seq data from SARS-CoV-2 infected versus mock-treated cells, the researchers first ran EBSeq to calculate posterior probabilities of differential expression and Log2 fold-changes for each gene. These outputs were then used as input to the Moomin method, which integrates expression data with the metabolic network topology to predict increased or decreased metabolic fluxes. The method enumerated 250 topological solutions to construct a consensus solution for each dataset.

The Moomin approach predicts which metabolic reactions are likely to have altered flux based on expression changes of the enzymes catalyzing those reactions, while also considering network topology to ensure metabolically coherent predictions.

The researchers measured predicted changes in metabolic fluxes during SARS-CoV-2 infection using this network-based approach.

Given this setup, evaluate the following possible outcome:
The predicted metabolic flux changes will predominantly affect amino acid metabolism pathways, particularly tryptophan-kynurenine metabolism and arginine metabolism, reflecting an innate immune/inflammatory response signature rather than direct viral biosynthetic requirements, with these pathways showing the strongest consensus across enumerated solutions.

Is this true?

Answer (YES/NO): NO